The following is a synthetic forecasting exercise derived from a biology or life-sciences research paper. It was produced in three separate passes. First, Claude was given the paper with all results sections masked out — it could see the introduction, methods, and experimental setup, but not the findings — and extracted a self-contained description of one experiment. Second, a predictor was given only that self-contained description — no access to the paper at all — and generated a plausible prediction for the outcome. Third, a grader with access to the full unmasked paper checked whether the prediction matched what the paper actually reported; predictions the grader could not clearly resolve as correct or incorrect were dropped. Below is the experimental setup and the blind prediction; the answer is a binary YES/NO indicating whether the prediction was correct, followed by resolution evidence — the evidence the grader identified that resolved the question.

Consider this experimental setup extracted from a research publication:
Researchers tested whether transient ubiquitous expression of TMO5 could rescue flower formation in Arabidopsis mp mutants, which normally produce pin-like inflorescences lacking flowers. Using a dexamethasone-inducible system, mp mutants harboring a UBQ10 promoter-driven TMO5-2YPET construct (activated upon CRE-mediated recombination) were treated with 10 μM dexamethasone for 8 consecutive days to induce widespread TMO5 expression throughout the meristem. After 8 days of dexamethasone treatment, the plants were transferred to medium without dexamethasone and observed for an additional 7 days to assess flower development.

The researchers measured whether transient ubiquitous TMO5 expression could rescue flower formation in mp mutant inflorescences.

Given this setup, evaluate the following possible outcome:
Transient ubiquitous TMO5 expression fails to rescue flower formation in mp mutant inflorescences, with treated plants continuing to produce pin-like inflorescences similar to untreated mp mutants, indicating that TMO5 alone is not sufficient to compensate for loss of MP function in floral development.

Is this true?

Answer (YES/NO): NO